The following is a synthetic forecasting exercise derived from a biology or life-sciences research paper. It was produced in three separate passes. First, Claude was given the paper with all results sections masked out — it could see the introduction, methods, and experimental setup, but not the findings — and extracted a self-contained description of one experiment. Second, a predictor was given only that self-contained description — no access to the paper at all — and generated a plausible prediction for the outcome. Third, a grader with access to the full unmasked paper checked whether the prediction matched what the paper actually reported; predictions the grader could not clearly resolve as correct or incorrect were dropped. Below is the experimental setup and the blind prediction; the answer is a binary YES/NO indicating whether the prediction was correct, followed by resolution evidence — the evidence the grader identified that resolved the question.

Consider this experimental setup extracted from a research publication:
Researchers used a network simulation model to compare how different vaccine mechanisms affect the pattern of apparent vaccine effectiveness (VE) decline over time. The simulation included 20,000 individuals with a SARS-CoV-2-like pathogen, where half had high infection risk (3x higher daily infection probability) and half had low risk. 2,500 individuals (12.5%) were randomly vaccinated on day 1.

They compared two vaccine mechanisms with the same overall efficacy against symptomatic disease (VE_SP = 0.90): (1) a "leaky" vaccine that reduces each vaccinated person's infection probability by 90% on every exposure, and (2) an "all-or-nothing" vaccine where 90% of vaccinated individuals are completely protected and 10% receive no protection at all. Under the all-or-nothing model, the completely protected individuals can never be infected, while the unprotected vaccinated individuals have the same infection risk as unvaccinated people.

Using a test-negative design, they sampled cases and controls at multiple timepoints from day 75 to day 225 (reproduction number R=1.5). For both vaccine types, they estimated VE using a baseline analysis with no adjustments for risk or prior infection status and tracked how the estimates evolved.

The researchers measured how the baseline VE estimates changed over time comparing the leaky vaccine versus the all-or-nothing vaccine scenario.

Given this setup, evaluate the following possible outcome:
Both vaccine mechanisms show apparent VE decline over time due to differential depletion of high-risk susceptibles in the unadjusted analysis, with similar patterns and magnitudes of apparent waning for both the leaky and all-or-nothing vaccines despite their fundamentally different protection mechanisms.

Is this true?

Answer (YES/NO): NO